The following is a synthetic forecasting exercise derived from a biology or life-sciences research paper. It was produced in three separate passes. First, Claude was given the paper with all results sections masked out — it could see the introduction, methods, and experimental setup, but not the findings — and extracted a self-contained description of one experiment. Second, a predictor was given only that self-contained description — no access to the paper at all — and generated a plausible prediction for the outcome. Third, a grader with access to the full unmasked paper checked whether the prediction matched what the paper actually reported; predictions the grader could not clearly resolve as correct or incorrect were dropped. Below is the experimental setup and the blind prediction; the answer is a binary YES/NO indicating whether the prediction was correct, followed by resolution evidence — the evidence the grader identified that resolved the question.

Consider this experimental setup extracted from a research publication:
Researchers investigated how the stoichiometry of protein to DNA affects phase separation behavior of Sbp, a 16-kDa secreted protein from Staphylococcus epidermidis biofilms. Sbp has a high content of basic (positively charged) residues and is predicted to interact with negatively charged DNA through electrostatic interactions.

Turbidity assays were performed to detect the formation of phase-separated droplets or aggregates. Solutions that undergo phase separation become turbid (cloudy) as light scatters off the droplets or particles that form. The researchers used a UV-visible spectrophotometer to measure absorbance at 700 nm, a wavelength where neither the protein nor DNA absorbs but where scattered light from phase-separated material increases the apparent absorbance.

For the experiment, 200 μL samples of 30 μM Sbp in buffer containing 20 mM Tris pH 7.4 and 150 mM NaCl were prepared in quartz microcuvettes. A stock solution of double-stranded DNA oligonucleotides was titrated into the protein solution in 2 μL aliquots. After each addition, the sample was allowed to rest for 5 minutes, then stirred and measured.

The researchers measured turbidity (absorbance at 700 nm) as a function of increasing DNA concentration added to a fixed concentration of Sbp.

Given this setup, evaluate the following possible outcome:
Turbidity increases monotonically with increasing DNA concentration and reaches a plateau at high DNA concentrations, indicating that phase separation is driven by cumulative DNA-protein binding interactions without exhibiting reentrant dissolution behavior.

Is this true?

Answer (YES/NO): NO